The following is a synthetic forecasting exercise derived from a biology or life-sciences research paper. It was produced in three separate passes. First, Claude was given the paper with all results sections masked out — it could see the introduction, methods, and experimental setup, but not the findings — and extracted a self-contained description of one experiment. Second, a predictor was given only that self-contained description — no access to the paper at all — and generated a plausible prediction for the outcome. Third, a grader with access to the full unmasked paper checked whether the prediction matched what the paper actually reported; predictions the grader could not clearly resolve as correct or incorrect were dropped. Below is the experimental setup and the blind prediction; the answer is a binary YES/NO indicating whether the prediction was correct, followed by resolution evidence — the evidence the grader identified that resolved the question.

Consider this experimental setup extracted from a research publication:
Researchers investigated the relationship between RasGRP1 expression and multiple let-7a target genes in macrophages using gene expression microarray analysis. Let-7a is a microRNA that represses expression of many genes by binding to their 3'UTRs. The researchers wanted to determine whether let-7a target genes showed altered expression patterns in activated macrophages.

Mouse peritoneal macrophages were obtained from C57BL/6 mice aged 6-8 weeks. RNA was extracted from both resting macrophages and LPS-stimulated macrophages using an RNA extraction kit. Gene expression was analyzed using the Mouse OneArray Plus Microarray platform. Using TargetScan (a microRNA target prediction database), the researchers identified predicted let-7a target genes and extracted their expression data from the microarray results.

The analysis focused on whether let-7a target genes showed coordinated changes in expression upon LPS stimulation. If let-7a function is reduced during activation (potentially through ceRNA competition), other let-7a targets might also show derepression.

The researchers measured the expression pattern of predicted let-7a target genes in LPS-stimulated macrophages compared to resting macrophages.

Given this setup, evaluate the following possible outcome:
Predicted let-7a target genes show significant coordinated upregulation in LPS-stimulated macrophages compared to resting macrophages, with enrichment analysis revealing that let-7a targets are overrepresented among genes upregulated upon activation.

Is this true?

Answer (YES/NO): NO